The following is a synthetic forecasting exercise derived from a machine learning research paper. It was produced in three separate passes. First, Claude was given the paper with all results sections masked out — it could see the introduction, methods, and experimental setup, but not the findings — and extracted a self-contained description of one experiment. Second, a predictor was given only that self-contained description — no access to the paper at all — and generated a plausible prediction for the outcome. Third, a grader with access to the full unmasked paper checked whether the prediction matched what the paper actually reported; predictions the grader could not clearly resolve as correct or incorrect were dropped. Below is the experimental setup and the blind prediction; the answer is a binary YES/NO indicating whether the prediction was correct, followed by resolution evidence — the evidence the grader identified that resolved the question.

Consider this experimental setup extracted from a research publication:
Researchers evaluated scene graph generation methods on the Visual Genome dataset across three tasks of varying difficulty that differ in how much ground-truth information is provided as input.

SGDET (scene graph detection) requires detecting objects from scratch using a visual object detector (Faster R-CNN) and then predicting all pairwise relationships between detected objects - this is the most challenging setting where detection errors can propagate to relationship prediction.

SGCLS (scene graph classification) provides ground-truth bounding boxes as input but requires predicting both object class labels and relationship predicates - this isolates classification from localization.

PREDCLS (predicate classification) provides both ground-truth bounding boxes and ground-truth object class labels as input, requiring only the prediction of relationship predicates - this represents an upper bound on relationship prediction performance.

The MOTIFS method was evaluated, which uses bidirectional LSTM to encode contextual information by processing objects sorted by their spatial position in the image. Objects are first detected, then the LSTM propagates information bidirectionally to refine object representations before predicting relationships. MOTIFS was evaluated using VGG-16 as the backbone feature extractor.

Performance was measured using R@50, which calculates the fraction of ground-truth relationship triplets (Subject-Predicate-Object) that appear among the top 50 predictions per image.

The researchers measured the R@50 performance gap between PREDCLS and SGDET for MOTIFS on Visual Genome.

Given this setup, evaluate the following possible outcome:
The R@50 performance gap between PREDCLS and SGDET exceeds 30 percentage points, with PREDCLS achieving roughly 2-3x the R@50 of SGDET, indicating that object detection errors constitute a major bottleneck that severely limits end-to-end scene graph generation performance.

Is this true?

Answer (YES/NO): YES